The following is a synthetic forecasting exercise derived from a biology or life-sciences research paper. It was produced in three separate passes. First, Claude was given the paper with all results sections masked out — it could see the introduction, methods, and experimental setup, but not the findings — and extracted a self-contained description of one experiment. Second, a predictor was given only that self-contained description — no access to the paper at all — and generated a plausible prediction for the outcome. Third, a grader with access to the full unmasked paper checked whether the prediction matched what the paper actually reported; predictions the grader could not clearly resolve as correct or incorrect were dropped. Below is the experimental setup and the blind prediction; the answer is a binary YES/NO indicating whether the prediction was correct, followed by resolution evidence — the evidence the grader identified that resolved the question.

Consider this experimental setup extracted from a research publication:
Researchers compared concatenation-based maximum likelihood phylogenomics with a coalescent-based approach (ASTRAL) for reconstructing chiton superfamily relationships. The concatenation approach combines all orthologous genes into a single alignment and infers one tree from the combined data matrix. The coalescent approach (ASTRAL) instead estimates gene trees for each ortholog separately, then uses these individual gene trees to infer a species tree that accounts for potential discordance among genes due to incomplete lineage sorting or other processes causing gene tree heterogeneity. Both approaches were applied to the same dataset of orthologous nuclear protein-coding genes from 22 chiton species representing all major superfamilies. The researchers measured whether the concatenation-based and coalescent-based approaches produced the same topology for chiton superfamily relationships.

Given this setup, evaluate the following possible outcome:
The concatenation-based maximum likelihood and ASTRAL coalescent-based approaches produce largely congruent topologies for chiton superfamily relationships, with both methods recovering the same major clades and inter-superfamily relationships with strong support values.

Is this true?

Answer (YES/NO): YES